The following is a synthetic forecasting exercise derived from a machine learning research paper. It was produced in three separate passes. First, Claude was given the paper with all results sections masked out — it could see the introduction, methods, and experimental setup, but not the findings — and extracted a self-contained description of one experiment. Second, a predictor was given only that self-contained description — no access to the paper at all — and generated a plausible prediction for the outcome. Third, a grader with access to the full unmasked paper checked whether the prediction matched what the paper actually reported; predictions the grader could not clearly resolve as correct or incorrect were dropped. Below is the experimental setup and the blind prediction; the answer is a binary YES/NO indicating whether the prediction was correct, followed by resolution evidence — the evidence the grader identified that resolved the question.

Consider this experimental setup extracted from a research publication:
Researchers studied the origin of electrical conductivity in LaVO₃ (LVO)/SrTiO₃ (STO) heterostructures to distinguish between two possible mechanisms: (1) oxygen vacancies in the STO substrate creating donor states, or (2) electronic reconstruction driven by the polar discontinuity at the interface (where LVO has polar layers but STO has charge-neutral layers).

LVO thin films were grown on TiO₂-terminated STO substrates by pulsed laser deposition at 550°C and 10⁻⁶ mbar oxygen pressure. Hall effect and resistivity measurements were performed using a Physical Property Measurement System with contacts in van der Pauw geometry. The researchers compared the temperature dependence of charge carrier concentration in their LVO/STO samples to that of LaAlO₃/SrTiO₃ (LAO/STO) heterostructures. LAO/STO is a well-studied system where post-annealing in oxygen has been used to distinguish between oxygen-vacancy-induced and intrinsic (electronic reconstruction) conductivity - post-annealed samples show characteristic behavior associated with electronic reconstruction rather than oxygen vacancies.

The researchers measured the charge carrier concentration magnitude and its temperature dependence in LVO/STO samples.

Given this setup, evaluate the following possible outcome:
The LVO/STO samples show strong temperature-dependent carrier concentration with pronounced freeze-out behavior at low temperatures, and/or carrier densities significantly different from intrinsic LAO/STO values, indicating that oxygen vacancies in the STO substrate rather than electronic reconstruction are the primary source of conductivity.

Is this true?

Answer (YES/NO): NO